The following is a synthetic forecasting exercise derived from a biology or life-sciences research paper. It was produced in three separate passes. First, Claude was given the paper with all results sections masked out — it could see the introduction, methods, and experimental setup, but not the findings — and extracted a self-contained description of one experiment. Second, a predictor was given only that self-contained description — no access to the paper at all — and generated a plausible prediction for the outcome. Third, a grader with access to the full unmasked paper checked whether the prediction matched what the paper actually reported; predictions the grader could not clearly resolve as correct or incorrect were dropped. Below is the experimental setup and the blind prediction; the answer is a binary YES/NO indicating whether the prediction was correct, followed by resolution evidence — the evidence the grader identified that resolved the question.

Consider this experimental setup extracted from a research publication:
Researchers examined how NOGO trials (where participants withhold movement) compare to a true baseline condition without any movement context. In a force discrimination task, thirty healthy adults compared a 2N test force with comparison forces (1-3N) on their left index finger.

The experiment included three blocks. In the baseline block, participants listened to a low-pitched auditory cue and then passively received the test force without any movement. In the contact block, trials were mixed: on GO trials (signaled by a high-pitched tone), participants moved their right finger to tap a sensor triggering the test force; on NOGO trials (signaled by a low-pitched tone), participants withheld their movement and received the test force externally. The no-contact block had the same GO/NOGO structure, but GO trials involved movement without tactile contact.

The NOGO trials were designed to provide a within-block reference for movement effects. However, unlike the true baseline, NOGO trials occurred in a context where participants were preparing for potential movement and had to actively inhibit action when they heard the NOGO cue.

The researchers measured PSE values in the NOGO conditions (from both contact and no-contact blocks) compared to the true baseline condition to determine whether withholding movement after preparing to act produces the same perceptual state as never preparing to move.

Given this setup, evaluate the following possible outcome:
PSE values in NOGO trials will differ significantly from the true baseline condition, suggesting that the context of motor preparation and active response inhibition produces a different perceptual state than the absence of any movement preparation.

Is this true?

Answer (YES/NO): YES